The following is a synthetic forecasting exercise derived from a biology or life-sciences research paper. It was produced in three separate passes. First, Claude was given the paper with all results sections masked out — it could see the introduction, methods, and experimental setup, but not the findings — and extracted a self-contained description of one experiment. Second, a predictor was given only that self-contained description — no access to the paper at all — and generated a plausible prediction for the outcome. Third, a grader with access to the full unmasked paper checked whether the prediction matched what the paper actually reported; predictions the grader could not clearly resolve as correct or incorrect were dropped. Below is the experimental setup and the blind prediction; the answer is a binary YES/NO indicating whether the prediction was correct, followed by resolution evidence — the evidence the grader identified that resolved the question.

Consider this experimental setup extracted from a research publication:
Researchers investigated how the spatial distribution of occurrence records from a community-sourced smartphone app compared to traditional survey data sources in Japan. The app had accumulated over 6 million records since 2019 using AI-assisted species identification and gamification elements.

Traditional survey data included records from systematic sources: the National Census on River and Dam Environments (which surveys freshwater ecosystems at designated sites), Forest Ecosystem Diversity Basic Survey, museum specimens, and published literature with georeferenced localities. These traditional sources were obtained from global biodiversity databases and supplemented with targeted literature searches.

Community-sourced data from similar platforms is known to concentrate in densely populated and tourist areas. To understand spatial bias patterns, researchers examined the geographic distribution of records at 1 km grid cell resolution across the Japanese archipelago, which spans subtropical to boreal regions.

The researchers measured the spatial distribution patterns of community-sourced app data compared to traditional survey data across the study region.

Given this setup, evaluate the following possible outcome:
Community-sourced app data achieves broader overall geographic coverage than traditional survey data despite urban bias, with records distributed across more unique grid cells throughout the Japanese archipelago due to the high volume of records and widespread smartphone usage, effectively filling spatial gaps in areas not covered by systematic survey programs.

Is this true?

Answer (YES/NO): NO